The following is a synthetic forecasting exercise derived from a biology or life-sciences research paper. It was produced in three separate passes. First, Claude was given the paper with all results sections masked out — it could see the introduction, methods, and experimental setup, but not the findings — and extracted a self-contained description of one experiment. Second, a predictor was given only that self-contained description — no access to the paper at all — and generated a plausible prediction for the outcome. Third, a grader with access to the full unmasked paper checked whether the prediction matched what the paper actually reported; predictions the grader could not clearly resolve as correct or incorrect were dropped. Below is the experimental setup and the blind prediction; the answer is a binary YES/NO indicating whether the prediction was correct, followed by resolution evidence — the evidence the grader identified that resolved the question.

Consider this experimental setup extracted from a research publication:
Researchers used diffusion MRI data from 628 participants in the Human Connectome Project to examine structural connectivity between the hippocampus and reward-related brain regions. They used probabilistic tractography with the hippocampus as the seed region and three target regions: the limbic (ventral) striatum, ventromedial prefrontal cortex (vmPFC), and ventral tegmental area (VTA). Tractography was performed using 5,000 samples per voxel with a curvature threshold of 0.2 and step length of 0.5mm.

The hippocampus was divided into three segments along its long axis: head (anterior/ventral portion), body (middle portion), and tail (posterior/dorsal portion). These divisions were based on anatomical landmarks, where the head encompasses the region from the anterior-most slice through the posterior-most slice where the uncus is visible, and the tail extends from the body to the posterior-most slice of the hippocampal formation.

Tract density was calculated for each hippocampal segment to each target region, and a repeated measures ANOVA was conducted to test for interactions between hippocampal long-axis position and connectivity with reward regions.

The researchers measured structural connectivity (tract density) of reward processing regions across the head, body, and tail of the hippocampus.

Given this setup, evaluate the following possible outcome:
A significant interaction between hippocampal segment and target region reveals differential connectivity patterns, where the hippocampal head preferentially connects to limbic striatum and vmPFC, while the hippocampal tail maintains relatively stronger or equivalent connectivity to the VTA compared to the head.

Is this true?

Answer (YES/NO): NO